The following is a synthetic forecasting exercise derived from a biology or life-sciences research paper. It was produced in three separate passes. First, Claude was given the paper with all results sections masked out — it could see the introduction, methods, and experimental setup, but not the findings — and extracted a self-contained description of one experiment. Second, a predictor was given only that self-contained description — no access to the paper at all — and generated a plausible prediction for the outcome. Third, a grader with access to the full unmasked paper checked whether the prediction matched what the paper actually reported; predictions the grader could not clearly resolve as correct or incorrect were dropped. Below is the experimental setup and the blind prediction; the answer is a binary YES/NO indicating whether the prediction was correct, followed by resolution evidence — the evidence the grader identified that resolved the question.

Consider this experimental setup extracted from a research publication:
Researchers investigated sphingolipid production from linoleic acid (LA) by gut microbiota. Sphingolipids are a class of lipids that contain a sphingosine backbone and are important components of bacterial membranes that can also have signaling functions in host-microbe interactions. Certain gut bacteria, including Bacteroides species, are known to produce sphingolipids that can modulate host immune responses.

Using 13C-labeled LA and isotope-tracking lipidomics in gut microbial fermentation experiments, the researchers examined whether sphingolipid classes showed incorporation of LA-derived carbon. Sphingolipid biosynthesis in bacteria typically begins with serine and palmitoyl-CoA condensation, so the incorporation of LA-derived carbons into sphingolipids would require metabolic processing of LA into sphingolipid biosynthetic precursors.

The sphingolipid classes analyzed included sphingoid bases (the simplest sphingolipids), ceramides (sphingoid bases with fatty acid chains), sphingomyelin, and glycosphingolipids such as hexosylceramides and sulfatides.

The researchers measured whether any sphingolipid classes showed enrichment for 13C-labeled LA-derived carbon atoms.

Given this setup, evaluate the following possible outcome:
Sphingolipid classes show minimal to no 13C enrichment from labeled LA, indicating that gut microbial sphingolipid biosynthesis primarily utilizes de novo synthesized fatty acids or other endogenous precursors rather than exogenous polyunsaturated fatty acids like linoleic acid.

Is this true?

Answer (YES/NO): NO